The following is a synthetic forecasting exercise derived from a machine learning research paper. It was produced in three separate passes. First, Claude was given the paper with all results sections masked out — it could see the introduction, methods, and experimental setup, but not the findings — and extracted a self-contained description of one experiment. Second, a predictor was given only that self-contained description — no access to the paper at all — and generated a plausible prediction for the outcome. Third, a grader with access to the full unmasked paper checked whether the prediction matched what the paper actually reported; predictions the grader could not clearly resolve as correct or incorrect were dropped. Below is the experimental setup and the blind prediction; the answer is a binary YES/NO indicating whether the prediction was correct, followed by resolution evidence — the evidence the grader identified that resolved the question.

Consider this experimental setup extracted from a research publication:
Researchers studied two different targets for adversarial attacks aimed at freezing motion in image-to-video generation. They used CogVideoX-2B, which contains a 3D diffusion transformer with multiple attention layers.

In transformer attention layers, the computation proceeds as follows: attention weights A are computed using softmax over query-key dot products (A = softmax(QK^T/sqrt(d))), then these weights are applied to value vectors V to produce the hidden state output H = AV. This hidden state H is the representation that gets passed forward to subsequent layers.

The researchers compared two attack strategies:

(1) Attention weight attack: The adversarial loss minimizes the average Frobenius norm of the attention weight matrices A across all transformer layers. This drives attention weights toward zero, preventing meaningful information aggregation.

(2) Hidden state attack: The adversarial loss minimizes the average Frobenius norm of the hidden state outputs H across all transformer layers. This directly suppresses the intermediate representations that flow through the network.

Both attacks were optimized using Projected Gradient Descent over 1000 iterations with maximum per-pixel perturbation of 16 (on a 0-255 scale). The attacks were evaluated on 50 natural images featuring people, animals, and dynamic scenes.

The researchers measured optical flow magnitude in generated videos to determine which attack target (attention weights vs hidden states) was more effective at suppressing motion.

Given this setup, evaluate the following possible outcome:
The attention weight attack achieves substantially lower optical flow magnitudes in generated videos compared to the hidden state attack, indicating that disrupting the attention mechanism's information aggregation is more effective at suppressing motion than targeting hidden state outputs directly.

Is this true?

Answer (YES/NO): YES